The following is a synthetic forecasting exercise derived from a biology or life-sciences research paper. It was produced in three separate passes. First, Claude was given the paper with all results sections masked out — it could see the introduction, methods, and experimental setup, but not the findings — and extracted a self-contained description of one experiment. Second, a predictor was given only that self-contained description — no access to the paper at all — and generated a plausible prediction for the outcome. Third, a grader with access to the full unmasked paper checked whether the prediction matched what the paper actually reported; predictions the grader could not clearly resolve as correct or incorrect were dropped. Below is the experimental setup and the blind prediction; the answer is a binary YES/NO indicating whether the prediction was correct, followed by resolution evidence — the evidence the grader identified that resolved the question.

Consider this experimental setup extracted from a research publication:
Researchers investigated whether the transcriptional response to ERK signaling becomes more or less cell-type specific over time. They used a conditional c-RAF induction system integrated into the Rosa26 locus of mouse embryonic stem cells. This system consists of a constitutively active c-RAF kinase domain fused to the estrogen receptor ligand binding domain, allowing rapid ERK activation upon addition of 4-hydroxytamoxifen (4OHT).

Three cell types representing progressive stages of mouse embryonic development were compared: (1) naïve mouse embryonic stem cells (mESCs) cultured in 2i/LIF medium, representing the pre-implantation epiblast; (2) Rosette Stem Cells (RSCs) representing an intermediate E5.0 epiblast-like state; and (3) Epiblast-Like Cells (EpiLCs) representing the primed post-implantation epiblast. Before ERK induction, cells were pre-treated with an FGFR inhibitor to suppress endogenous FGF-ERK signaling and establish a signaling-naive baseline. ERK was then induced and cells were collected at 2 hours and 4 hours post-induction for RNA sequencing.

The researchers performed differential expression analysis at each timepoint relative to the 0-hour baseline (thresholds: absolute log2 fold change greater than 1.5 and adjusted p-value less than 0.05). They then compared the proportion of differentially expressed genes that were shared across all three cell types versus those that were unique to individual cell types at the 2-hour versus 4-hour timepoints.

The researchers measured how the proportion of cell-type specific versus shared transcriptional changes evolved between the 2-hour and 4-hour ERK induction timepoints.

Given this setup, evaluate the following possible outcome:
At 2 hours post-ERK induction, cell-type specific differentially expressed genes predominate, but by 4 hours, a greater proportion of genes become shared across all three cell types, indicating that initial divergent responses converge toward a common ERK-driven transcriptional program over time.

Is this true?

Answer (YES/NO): NO